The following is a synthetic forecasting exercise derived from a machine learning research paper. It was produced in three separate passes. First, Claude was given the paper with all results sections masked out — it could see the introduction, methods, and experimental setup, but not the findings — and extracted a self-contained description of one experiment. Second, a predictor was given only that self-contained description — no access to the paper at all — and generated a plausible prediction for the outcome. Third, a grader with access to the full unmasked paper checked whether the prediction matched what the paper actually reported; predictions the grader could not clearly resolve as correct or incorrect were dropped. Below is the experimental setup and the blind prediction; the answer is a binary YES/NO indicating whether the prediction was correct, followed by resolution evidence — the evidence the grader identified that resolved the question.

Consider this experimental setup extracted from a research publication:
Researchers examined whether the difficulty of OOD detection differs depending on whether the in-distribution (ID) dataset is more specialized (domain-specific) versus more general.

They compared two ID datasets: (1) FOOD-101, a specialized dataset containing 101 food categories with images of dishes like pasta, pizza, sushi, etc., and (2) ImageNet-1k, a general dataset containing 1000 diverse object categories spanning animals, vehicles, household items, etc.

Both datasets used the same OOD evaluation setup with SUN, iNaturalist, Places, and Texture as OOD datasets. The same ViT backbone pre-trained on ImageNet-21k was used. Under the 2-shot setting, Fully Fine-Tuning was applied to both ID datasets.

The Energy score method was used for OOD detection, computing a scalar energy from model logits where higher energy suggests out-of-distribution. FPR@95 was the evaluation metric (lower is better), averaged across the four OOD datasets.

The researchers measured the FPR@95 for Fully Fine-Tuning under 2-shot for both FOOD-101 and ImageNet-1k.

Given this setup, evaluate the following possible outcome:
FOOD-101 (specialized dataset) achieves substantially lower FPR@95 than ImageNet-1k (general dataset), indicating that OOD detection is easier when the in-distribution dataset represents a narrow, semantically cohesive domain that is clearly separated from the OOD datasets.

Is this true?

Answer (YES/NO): YES